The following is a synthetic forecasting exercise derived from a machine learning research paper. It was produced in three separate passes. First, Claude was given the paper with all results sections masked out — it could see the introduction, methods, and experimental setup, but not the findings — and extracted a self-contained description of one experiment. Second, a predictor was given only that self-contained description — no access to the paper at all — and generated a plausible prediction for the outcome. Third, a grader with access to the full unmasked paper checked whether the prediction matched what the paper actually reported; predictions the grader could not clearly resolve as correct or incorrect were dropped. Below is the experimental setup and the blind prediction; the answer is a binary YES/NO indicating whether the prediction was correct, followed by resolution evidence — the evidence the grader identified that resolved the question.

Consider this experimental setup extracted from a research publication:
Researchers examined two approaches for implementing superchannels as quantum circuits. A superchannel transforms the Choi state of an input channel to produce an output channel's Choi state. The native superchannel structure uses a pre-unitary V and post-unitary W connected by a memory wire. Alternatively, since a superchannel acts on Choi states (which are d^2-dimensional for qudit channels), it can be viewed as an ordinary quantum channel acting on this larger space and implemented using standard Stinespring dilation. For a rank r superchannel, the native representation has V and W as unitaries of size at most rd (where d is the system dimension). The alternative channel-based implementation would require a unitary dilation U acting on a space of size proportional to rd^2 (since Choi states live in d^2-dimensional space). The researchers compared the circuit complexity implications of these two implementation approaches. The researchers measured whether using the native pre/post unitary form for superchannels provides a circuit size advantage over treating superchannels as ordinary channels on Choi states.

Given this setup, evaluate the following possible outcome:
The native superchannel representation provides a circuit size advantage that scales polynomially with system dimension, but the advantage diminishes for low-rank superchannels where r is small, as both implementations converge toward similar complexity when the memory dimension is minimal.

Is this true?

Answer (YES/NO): NO